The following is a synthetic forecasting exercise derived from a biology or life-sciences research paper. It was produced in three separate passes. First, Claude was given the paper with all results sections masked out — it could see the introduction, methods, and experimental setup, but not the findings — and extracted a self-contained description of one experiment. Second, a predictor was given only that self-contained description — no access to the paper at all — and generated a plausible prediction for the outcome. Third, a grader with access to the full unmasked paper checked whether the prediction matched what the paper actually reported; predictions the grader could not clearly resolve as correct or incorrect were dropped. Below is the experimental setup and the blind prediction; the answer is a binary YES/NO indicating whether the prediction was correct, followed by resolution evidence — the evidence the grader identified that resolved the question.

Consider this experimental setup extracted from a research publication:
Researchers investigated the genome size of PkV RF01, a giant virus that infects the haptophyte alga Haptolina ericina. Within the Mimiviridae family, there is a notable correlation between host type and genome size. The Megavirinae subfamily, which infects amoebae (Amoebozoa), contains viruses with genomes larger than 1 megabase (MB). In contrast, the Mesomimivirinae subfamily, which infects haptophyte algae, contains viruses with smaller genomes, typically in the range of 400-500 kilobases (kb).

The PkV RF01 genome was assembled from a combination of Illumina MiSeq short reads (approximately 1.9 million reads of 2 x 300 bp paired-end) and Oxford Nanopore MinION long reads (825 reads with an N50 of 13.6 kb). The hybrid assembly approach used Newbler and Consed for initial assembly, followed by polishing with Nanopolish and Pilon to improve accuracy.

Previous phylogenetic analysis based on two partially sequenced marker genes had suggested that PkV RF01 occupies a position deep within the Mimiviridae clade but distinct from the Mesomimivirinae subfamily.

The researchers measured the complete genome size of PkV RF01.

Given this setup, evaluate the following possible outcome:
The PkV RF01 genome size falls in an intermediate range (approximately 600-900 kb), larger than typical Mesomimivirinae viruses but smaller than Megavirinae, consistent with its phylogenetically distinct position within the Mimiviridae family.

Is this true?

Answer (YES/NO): NO